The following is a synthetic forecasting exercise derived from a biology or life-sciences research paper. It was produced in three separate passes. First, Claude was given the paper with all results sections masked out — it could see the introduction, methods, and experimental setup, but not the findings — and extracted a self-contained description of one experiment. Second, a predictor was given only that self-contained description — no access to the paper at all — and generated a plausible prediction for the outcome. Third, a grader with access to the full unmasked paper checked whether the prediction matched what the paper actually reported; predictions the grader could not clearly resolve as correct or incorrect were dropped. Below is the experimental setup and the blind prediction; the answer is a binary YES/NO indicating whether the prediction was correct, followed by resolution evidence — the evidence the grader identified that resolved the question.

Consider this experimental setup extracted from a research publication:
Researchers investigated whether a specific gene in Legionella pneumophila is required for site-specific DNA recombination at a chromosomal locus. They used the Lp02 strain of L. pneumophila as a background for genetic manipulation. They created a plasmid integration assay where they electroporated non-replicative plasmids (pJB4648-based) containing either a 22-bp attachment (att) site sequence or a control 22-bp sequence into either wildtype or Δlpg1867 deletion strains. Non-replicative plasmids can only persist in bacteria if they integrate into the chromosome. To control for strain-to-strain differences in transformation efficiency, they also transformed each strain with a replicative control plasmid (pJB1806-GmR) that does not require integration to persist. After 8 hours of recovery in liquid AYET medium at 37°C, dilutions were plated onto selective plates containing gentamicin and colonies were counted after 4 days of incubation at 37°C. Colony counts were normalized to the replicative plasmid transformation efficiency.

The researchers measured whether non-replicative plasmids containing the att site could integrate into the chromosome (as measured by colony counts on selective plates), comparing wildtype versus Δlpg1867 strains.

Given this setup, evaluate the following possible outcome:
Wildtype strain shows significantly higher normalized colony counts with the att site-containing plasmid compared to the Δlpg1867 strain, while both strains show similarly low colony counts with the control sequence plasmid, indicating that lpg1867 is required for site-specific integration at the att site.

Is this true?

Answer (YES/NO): YES